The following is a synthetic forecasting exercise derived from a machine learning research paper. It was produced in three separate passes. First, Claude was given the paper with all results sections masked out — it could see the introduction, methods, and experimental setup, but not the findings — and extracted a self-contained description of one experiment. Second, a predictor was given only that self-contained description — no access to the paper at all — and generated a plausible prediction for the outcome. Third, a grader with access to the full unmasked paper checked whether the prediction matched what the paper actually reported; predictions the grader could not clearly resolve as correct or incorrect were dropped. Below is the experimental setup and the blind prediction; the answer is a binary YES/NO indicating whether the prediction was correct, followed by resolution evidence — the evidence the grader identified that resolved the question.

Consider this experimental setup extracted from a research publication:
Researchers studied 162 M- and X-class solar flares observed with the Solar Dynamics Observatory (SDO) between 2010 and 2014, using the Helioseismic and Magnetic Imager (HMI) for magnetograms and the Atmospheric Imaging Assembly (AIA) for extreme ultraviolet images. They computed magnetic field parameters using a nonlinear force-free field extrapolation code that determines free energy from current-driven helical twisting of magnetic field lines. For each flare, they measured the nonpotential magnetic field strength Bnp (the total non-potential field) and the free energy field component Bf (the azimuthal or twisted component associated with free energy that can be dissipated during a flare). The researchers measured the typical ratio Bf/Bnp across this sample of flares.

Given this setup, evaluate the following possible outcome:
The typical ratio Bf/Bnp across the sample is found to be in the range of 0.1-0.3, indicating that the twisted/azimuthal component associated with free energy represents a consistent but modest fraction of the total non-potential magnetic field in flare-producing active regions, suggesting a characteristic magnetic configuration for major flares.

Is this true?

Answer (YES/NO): NO